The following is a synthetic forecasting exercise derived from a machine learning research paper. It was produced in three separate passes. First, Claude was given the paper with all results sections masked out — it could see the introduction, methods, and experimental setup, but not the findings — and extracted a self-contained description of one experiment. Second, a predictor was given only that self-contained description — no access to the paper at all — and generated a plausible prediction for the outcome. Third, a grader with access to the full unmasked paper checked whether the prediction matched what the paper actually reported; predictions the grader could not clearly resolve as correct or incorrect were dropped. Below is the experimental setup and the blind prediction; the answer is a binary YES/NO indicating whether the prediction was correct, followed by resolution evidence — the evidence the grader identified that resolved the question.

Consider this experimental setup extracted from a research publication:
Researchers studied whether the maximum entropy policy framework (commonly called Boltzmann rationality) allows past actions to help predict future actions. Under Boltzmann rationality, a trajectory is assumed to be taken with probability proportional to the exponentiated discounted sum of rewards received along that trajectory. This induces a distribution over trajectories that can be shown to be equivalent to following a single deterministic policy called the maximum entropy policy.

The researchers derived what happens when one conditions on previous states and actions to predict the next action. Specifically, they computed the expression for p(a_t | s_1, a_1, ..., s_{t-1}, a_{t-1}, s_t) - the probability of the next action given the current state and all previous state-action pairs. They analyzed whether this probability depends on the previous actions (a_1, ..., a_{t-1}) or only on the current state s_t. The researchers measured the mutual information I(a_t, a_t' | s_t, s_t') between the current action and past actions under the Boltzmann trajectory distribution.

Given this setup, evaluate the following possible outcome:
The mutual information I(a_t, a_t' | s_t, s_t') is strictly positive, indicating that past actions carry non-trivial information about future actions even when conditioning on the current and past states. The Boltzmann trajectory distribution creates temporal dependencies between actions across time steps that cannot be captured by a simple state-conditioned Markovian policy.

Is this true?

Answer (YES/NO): NO